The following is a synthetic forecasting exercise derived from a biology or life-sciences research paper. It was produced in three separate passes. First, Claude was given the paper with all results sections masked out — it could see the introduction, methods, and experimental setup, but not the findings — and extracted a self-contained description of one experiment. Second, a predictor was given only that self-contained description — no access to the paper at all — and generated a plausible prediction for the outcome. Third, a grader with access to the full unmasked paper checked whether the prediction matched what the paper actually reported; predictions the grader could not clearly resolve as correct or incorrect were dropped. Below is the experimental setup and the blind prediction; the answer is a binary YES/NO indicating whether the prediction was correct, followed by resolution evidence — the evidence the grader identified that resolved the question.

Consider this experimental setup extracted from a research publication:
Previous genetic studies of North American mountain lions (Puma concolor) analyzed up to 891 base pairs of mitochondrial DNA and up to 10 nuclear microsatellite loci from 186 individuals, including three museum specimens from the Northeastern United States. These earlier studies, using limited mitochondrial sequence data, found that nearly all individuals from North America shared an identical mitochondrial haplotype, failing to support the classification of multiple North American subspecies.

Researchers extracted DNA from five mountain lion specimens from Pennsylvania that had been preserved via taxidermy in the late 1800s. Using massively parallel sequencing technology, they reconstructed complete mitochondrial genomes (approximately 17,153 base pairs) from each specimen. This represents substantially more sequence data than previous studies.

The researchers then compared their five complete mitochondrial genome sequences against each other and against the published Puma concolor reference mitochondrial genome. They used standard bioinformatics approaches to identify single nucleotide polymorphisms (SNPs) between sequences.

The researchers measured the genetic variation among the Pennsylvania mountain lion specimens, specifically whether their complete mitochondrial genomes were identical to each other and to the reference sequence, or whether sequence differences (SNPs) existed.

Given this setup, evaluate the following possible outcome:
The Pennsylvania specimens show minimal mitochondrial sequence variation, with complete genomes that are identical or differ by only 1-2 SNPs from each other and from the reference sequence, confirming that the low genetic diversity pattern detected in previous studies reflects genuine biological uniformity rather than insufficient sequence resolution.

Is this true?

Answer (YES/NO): NO